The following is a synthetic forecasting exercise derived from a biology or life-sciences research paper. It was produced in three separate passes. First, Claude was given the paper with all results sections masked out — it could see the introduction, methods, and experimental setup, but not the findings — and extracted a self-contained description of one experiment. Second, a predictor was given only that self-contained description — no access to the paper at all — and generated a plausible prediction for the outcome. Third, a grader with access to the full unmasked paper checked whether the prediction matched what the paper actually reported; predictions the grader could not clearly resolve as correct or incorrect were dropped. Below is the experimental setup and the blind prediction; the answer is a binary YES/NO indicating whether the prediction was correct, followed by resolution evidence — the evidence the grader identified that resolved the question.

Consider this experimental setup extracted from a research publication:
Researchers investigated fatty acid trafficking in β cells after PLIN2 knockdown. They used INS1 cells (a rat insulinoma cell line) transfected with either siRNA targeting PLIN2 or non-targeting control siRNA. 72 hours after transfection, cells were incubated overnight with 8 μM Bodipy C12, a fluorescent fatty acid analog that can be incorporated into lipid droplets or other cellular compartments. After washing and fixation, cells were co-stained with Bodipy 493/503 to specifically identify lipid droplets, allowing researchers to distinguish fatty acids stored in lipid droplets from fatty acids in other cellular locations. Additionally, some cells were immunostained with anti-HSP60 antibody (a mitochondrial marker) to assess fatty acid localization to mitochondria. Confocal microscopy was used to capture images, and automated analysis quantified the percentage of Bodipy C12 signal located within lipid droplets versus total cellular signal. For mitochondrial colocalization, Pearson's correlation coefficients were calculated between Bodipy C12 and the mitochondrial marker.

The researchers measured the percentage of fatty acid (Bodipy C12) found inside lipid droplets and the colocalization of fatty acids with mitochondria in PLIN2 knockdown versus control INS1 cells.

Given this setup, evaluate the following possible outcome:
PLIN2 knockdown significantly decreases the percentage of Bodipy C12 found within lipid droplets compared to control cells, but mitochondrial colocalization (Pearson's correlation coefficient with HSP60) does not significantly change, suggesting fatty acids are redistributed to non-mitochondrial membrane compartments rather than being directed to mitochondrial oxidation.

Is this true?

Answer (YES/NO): NO